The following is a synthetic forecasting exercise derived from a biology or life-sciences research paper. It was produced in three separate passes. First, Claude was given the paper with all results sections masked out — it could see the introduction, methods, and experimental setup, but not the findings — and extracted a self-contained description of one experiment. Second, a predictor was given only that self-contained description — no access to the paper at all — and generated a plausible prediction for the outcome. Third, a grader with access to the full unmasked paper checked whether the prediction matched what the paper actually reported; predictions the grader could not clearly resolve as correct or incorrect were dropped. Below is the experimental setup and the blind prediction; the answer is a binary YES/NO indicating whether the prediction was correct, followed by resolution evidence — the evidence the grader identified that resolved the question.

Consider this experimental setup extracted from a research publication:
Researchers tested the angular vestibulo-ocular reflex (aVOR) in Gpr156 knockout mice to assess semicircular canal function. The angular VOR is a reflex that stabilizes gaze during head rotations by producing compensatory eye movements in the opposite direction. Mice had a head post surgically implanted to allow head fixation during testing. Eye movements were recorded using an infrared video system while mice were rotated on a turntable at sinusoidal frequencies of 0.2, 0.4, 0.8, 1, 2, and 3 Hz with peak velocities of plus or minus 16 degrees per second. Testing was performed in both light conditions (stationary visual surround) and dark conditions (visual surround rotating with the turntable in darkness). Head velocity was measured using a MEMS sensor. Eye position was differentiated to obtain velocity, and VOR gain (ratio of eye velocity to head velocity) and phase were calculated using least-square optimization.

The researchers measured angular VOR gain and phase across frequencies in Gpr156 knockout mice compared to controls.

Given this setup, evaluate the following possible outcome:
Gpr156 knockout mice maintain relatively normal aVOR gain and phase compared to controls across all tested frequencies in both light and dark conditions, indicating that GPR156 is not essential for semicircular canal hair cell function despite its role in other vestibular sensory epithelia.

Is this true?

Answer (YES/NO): YES